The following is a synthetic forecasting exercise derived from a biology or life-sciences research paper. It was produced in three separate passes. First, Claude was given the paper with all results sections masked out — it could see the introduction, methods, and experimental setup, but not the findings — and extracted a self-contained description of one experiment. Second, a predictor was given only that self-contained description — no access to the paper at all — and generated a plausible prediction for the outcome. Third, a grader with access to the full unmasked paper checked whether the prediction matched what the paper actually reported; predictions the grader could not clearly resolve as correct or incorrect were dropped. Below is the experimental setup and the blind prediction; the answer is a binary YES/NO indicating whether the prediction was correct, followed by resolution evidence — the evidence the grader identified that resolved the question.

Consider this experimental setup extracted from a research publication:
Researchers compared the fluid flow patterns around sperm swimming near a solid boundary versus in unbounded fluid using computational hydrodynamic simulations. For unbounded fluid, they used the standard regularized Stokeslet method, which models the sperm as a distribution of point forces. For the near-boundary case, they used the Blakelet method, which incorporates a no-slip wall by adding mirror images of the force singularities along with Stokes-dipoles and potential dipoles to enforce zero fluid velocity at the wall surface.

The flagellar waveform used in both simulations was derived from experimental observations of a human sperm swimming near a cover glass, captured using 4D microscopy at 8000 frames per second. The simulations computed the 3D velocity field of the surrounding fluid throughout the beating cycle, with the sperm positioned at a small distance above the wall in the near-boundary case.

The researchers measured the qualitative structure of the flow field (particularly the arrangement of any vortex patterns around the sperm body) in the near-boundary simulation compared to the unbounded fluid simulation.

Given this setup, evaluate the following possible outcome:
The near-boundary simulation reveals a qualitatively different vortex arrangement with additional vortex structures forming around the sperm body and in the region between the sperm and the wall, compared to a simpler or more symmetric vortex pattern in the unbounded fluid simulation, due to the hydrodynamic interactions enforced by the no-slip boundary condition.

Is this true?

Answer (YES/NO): NO